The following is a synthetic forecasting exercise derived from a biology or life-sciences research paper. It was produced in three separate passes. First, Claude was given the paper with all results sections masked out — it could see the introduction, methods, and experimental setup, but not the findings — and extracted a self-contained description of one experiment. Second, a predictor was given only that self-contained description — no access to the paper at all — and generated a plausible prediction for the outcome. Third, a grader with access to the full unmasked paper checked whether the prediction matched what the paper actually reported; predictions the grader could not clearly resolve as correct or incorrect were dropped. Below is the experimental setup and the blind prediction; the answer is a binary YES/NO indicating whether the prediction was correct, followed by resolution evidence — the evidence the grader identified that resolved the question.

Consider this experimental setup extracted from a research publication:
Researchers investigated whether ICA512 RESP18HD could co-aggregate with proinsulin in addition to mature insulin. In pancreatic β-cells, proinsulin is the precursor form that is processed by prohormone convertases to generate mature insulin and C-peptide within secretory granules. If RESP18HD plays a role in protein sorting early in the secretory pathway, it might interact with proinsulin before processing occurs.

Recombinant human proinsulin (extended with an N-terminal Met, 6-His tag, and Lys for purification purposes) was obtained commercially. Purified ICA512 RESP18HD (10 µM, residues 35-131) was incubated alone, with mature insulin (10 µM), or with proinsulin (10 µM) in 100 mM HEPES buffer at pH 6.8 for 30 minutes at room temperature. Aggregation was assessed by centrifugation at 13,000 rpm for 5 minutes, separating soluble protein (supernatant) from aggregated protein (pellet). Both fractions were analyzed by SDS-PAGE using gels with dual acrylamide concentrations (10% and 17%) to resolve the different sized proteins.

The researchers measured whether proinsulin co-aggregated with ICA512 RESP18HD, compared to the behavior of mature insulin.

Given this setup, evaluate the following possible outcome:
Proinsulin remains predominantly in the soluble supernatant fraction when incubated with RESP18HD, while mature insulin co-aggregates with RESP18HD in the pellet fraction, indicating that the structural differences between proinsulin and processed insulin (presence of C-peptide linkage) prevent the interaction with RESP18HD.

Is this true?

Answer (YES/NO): NO